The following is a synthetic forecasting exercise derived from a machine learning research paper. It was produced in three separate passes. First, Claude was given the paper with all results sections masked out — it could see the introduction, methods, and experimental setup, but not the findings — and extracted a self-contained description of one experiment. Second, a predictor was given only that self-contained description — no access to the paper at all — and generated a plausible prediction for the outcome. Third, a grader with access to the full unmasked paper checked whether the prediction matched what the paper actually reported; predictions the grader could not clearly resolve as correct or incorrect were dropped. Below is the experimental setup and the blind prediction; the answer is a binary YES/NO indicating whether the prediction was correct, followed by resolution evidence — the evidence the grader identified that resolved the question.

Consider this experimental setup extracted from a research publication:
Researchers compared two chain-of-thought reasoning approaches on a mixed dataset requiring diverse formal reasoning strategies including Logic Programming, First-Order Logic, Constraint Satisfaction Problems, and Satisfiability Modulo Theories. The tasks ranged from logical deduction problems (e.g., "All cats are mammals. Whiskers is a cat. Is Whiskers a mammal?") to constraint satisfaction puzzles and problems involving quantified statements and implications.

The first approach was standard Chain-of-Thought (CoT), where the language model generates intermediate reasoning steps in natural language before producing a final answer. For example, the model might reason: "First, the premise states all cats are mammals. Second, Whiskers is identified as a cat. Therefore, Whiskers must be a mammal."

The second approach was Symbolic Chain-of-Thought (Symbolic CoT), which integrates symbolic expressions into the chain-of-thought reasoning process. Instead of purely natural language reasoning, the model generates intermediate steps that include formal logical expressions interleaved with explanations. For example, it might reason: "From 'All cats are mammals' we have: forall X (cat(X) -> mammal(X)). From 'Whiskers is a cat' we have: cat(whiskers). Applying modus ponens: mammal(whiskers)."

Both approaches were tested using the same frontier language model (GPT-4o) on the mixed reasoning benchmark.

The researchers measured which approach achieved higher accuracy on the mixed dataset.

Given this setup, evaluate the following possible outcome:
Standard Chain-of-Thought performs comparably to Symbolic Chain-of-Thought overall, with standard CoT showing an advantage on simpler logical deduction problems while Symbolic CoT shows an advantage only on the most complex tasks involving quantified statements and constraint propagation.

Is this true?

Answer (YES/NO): NO